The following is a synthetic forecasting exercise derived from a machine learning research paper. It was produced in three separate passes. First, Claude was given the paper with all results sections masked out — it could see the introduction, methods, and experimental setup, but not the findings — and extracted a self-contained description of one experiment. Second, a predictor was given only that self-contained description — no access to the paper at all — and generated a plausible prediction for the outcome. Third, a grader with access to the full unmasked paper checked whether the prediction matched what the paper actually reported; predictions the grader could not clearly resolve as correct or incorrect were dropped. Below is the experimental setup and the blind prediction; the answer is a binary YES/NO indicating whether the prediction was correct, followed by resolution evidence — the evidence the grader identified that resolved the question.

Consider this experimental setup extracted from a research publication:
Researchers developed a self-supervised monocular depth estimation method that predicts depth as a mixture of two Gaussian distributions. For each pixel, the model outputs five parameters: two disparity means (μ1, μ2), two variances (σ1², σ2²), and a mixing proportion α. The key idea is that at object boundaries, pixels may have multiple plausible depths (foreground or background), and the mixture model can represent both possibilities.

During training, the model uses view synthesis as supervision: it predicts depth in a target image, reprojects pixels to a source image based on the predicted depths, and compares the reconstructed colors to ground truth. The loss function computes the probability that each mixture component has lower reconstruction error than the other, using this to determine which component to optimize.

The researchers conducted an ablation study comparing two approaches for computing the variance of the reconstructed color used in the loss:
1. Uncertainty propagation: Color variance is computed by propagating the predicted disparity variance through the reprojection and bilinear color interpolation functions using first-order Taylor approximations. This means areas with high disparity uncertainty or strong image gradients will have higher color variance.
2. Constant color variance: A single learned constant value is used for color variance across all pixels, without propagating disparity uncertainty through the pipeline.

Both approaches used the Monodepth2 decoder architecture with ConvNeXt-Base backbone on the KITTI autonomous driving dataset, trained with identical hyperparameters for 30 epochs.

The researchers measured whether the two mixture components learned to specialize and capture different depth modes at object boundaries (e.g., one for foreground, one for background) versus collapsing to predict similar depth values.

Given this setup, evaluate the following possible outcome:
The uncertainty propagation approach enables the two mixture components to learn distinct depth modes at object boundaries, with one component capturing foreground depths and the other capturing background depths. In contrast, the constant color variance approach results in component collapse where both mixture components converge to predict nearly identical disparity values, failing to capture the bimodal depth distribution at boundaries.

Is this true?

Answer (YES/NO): YES